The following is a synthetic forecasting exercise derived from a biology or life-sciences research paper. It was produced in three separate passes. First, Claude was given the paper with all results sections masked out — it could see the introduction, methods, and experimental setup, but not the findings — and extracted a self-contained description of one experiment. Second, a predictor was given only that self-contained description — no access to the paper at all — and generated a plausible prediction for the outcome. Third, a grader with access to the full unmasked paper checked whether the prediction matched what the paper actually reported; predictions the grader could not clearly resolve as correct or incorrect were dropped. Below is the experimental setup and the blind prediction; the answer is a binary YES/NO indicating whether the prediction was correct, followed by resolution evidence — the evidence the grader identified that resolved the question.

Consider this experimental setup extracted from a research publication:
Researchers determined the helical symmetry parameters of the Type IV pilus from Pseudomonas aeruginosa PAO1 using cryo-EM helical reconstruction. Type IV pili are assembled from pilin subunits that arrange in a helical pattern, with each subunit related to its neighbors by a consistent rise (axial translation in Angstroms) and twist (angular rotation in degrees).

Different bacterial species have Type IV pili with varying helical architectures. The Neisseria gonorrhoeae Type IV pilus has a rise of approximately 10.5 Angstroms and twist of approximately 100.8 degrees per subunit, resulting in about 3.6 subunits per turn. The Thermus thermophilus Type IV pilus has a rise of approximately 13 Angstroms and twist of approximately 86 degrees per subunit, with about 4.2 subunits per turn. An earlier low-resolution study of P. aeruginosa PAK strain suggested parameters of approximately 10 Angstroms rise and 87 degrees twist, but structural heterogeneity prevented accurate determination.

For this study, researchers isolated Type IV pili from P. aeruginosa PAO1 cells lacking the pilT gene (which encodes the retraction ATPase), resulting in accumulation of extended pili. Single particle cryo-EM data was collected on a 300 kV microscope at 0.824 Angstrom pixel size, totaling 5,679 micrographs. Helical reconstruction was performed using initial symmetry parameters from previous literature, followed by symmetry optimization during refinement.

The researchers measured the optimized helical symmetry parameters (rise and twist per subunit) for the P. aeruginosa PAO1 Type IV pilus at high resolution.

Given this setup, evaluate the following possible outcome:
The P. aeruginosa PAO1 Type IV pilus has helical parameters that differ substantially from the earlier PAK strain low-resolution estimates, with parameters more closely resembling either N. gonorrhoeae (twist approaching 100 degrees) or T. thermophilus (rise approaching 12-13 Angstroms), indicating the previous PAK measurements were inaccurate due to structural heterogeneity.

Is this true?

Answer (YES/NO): NO